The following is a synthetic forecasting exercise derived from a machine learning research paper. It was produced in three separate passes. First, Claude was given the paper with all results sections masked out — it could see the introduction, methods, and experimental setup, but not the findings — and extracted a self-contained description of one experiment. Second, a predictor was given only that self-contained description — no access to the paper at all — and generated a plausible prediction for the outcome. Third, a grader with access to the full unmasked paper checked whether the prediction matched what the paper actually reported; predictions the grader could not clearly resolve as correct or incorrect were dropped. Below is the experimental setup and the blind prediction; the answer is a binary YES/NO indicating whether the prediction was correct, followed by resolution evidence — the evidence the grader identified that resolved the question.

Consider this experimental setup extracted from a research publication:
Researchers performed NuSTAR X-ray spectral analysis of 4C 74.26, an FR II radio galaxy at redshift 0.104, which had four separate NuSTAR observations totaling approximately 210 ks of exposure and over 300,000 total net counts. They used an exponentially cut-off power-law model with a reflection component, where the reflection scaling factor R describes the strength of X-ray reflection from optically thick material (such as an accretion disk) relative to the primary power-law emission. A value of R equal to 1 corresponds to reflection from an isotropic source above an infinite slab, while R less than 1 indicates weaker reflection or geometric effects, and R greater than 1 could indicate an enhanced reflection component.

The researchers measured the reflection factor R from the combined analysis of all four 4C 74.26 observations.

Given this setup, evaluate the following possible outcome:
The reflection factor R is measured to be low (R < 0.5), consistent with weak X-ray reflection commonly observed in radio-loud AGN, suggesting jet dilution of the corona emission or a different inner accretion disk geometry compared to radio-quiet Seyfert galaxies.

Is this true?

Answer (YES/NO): NO